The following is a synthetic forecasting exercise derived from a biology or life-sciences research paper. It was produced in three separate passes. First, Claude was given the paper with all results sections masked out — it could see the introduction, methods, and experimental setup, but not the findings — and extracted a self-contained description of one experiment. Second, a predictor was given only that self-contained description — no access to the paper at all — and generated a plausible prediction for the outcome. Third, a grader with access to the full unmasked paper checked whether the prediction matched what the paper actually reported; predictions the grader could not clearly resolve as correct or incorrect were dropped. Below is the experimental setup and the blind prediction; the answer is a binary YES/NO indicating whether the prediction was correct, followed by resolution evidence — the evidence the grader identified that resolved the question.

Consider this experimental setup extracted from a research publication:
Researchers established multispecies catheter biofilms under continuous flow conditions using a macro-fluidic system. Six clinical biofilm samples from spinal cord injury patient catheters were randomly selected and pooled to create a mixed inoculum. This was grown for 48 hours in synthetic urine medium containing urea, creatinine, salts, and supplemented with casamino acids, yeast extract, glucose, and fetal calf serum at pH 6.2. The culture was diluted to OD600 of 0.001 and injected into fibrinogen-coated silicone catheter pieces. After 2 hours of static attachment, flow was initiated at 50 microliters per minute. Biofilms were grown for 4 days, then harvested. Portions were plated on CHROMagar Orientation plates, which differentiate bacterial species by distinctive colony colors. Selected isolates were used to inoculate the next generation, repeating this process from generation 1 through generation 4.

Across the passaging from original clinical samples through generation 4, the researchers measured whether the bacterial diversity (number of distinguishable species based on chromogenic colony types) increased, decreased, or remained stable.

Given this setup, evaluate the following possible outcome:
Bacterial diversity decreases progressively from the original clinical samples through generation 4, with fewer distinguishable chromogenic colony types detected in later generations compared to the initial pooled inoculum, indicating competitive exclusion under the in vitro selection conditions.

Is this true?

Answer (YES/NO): YES